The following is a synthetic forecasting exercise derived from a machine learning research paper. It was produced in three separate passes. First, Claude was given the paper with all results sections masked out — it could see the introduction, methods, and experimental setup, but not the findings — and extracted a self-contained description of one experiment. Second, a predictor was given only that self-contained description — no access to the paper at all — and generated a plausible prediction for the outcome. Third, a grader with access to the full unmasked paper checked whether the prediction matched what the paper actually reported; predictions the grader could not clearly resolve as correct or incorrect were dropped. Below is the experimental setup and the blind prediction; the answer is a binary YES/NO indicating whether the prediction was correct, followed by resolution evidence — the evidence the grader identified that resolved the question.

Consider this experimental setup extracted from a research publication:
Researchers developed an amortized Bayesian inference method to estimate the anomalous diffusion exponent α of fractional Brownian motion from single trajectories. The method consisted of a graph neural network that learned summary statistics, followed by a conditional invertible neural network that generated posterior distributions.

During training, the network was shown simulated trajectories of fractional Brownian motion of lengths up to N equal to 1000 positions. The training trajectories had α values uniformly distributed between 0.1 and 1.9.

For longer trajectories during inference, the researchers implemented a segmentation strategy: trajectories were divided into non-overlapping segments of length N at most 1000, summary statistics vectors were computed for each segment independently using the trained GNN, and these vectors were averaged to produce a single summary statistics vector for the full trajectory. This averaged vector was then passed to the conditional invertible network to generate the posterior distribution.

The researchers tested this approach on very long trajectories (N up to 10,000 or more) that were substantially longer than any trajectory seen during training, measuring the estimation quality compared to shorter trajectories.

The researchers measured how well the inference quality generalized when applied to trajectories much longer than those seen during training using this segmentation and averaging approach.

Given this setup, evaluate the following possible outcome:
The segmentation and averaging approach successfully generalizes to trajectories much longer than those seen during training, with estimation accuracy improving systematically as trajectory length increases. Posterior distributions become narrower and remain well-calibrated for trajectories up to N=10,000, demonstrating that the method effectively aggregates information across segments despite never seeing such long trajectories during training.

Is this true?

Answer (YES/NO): NO